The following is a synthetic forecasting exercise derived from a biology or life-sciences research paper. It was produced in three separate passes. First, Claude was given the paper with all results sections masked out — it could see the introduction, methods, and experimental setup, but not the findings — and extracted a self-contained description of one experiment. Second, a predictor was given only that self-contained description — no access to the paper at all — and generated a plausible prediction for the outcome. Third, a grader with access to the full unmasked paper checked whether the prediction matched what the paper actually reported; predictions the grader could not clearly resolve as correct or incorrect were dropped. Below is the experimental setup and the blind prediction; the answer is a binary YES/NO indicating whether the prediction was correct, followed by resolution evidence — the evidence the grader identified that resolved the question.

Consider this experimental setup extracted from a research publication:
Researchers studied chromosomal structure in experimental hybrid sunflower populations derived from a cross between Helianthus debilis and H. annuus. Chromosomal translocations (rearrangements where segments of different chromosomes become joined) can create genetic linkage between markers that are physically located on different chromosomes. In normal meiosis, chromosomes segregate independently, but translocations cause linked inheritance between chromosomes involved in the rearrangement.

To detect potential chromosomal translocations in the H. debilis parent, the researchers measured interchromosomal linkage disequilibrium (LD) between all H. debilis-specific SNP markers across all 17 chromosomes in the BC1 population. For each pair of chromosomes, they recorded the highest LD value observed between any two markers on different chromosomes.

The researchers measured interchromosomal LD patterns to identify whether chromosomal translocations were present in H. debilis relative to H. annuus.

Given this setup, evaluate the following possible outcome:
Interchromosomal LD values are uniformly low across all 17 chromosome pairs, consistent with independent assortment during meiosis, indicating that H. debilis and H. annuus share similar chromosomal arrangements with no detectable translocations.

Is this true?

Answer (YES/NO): NO